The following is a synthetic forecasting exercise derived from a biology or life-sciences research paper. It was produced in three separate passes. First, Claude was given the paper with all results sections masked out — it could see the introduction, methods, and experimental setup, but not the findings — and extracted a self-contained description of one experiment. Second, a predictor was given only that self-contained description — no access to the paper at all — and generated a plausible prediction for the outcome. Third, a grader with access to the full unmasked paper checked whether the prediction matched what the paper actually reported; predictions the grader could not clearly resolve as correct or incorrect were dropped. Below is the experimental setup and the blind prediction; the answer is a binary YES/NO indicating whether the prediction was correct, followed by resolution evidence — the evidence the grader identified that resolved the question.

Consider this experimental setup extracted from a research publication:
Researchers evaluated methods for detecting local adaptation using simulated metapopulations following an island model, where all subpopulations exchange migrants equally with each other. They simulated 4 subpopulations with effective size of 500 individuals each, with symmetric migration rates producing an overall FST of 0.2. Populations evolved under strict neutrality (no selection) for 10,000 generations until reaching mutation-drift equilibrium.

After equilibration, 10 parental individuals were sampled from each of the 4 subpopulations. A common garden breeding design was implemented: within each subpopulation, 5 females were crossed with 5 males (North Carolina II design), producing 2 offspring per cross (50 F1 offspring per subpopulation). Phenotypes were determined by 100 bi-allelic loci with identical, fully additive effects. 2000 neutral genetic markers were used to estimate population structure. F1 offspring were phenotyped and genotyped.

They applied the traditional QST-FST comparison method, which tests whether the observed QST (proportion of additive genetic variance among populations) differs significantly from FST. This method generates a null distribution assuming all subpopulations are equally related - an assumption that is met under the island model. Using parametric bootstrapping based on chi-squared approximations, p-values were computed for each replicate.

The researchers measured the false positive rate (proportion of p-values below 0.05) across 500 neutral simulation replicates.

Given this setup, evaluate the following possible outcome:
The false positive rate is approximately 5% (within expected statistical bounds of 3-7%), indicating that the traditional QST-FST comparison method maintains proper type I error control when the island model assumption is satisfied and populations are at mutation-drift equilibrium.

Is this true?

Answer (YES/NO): YES